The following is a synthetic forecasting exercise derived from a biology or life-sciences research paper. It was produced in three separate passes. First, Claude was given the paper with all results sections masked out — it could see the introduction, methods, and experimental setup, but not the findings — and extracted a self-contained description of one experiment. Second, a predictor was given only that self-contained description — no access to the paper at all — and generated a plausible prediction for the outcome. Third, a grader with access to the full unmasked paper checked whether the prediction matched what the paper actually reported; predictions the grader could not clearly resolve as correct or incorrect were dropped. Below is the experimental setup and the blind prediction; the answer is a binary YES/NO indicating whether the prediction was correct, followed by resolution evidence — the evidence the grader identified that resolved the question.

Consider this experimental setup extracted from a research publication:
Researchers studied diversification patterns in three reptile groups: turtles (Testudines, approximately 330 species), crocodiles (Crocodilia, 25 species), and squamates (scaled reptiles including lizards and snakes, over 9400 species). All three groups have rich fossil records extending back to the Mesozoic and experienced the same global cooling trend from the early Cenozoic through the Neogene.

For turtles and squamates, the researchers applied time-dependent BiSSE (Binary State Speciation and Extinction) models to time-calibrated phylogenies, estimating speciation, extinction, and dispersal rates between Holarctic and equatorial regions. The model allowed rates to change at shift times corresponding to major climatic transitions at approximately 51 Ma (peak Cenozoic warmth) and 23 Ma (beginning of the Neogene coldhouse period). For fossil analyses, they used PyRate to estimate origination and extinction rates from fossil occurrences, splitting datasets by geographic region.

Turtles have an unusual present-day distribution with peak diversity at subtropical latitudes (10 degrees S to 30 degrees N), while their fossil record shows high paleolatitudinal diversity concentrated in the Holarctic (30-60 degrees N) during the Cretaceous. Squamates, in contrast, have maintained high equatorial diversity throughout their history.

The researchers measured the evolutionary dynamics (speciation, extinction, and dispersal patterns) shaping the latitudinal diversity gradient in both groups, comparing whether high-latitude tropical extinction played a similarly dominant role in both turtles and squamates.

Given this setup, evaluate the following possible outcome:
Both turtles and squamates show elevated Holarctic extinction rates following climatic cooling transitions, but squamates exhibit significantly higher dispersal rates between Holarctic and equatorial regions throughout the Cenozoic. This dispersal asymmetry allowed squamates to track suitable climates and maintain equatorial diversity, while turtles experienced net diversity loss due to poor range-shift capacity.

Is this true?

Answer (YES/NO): NO